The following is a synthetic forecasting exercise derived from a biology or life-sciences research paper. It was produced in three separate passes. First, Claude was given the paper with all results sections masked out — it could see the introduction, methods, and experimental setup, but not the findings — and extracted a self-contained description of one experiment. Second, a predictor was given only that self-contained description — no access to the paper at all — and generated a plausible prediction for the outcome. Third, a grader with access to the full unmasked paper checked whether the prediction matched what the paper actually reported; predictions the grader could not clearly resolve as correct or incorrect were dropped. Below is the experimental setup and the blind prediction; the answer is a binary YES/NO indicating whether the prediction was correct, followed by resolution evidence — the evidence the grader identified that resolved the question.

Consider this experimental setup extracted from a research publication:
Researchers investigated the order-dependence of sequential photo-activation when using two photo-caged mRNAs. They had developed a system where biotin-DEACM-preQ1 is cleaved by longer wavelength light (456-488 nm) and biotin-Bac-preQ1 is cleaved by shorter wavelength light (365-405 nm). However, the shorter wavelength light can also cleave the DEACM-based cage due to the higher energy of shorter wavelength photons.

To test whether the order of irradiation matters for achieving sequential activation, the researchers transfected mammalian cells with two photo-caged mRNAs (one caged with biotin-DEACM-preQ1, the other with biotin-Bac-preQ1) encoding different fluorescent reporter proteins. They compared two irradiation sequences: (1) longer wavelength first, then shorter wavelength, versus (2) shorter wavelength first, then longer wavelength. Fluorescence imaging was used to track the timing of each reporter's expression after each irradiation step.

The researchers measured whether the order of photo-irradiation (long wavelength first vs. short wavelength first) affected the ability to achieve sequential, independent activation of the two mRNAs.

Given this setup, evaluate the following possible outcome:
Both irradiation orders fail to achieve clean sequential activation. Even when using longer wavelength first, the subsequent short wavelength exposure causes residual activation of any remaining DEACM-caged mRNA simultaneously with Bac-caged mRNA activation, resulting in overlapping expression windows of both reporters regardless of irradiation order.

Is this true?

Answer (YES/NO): NO